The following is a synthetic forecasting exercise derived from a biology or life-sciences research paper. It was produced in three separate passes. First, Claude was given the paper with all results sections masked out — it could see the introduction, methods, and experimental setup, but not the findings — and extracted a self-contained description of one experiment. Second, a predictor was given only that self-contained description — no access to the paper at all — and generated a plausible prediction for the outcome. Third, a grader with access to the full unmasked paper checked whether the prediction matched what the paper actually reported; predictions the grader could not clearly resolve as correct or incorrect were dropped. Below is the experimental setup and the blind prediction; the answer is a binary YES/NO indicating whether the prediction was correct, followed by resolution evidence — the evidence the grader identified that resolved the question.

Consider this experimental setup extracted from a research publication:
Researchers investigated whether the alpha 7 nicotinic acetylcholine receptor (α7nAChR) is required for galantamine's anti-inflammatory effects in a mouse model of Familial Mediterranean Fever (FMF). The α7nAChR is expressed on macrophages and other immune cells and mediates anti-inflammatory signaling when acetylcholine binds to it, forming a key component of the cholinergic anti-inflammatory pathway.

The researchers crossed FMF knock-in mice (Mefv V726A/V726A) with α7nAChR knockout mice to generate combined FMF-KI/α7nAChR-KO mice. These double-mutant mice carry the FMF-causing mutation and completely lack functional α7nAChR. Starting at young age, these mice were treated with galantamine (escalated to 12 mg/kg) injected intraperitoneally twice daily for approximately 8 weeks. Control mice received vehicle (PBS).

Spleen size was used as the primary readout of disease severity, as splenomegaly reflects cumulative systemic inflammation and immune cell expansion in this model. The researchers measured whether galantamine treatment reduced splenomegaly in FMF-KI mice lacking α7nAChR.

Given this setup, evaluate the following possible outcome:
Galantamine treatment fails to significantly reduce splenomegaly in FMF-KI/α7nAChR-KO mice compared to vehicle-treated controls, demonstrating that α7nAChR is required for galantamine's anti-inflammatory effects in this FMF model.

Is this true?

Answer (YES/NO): NO